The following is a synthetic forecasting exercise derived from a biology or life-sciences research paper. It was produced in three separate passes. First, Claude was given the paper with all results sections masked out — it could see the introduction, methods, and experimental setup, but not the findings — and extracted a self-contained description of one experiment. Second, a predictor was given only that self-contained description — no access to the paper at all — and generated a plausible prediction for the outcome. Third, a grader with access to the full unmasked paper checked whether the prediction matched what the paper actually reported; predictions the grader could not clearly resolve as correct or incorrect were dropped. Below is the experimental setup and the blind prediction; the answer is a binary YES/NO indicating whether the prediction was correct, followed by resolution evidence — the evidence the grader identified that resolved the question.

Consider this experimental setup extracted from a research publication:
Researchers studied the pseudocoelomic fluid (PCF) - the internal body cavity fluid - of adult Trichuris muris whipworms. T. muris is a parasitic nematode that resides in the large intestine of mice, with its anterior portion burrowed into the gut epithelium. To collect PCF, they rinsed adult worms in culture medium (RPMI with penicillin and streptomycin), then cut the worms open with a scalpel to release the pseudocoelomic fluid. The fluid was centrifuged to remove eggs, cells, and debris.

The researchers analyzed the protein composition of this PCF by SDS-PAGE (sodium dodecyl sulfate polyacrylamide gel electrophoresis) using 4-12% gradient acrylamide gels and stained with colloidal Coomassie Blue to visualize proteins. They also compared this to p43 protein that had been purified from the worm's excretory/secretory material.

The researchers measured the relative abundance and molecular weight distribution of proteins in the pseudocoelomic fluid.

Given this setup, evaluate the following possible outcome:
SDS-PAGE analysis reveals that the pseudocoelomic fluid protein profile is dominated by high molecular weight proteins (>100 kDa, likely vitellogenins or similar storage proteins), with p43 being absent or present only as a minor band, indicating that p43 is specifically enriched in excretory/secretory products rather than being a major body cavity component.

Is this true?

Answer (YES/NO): NO